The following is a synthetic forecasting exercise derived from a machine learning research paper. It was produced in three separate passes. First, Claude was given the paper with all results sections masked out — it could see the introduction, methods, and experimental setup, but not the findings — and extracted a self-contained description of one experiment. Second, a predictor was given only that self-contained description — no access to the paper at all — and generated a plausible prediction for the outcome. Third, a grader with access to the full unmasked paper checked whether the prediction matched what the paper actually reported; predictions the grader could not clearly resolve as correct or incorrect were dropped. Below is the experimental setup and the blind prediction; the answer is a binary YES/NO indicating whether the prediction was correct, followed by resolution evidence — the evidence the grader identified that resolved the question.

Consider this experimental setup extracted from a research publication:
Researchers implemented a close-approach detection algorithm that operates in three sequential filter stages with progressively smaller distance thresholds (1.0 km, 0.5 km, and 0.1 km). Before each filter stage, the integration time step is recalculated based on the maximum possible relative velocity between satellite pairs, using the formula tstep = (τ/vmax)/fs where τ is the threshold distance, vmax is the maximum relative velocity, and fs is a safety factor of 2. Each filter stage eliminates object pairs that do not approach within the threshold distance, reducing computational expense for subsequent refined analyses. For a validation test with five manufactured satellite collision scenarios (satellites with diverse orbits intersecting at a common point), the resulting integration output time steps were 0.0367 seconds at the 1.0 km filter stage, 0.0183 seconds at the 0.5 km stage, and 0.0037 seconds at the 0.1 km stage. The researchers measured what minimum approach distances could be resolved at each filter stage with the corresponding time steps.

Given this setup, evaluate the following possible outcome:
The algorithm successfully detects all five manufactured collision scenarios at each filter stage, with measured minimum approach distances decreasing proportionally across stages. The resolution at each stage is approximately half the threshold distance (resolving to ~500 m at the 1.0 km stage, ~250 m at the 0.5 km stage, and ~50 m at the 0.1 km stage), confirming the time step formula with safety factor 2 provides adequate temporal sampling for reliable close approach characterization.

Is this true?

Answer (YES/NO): NO